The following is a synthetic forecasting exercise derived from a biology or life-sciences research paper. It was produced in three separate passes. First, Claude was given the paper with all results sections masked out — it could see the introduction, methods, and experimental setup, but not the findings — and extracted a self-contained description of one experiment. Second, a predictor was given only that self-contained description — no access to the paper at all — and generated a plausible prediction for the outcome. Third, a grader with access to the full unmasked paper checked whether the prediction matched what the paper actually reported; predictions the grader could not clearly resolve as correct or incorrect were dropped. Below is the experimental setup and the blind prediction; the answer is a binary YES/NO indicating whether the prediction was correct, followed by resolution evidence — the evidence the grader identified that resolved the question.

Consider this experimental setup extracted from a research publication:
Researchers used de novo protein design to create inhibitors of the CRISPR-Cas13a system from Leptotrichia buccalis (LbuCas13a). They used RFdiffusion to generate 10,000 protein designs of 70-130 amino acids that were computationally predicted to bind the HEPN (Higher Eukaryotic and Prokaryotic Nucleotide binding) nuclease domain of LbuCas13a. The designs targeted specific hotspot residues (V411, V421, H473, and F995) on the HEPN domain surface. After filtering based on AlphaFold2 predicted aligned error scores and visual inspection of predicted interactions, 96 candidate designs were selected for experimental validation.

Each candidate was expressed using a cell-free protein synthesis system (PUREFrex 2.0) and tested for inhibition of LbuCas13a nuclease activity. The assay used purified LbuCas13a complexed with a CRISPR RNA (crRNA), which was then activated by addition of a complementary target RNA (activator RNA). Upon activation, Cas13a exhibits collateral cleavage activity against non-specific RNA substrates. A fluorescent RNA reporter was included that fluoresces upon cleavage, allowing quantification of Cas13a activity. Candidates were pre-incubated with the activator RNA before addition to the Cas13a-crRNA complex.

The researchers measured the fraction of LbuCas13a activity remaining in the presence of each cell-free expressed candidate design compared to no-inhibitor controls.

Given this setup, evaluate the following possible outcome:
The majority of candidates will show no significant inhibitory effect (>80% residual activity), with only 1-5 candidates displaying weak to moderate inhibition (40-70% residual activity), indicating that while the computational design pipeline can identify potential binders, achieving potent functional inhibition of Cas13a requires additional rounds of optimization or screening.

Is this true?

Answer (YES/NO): NO